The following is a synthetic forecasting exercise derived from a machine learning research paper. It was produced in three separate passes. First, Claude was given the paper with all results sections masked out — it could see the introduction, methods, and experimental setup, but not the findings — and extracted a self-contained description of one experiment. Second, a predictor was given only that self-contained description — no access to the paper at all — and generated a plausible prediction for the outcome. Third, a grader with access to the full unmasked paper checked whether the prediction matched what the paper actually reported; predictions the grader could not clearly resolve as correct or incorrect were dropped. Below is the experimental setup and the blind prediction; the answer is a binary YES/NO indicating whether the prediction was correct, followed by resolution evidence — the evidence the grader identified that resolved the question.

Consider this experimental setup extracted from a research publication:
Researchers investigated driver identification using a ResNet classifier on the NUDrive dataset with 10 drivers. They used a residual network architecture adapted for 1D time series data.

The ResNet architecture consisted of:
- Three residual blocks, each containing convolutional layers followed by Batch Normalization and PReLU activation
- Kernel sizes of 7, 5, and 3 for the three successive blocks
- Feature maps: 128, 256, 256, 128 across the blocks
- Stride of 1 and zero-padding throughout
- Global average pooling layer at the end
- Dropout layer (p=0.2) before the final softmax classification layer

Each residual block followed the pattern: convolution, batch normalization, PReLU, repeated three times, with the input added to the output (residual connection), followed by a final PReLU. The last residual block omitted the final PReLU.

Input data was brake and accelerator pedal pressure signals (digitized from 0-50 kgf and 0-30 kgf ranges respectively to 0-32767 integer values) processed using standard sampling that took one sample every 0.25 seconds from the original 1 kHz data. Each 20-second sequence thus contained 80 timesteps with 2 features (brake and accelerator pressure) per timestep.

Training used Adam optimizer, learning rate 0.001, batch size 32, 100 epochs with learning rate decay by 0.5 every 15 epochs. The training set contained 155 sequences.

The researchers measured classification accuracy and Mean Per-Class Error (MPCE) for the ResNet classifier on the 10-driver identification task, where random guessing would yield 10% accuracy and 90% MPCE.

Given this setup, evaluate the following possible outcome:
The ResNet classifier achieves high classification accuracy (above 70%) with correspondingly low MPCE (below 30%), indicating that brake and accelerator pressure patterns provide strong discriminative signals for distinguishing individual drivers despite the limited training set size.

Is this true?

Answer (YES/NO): NO